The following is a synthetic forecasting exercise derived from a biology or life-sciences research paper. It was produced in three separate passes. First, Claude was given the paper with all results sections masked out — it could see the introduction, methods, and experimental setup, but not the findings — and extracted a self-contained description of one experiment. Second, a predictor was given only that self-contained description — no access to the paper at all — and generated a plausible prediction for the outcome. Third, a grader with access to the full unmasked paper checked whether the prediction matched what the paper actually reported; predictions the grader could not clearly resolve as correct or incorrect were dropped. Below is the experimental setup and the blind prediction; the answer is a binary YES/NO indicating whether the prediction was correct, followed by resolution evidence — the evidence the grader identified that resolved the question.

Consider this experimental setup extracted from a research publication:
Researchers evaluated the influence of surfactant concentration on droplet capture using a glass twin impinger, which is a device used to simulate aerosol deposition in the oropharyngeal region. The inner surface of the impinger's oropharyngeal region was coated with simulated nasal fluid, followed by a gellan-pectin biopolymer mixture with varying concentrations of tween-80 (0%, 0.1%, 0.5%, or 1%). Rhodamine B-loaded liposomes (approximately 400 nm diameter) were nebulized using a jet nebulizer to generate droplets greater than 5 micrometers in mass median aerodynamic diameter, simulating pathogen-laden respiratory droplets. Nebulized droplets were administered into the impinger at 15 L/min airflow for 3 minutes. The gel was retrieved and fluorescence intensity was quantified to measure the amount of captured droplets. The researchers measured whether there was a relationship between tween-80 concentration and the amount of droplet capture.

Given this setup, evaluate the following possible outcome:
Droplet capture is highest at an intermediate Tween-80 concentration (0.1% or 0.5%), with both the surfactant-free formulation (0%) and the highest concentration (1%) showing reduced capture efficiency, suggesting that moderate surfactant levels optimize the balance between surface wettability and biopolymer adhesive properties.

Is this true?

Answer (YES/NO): NO